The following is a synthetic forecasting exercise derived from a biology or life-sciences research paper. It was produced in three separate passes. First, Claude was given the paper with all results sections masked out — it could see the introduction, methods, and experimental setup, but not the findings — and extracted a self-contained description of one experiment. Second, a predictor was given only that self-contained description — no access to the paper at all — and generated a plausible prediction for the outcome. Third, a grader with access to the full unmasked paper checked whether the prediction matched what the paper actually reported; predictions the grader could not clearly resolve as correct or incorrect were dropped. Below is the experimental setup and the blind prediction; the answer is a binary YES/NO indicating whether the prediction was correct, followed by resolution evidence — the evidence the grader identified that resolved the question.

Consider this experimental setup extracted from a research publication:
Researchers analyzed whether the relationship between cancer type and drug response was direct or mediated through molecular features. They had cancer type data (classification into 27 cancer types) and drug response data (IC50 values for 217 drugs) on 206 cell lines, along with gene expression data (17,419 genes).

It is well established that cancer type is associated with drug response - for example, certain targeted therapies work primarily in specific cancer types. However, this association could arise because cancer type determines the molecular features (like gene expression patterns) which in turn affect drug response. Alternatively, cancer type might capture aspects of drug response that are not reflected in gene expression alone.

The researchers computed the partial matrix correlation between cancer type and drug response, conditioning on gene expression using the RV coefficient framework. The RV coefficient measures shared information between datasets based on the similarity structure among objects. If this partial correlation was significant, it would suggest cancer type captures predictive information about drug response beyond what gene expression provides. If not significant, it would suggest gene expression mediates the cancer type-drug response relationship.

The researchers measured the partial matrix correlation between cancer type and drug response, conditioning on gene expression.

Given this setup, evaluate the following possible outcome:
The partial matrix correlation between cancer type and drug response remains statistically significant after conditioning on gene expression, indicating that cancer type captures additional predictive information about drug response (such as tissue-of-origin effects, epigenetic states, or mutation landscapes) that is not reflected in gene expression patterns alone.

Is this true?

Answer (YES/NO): NO